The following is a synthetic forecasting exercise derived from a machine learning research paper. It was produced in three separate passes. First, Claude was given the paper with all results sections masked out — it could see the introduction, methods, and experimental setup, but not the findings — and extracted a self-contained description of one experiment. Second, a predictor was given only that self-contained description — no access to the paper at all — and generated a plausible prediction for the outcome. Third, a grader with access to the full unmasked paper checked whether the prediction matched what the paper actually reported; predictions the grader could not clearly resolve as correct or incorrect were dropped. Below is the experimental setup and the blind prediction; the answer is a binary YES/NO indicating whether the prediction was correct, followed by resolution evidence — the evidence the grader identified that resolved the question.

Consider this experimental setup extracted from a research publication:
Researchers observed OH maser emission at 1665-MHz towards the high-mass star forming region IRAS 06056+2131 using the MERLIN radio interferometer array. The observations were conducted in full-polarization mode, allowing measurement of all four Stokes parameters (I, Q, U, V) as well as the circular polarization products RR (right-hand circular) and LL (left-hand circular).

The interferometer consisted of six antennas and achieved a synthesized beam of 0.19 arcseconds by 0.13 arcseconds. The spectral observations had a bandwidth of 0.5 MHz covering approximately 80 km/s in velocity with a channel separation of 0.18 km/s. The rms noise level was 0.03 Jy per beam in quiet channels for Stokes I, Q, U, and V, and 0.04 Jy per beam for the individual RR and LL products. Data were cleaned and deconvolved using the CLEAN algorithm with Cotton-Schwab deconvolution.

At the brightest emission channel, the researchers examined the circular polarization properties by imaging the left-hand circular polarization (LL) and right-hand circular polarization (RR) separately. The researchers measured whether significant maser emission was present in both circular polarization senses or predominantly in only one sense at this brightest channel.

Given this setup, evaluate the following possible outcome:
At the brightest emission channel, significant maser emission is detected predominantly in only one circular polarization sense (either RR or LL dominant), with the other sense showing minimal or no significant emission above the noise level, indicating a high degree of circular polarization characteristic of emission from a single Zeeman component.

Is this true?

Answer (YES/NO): NO